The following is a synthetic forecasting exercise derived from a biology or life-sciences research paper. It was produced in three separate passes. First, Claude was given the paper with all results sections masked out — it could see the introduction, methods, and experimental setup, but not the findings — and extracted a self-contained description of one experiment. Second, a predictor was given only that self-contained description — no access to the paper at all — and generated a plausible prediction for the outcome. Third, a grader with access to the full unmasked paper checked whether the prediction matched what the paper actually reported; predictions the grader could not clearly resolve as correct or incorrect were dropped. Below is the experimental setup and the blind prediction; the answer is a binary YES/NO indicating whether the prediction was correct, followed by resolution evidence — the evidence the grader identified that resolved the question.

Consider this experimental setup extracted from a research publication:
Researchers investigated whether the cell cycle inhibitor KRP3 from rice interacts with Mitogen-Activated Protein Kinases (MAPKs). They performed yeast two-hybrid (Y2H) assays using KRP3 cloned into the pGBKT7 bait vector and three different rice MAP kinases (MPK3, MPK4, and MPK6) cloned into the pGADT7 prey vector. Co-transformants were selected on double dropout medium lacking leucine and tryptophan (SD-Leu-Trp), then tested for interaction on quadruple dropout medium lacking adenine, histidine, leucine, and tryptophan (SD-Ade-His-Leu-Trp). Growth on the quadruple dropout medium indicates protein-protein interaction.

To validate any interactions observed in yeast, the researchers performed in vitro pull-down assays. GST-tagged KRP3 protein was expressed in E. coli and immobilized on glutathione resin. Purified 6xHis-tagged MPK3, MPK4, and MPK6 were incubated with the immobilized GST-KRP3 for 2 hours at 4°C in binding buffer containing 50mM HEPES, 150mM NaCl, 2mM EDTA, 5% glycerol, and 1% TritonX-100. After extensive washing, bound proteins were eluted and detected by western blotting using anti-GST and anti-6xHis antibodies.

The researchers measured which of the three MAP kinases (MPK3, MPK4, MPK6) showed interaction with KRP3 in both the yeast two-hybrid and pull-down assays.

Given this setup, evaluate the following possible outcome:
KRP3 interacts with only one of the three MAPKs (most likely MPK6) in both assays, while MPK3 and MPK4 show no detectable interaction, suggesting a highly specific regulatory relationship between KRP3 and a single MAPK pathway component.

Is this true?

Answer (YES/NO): NO